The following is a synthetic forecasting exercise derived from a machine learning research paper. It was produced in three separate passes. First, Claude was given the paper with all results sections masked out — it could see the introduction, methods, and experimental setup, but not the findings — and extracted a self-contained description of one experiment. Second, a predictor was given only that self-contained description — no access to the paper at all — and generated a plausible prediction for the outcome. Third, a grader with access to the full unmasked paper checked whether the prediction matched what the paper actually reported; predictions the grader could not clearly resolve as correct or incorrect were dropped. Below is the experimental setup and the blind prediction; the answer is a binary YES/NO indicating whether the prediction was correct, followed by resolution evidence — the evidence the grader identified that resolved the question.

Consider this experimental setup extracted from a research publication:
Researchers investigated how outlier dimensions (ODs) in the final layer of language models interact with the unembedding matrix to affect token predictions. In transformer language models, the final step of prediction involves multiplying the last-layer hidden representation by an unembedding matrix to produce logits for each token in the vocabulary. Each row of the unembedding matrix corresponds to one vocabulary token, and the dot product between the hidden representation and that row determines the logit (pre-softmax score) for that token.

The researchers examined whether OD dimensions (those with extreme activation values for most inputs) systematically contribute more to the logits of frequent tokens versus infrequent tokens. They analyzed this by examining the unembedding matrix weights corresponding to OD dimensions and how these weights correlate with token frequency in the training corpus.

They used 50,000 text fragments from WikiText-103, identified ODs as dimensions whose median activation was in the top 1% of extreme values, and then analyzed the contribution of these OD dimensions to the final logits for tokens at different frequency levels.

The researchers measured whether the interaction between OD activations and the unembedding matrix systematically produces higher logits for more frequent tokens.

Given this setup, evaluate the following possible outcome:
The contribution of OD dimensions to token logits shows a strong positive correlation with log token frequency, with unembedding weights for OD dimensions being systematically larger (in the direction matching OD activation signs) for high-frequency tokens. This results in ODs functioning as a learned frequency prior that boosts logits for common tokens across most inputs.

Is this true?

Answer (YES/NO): YES